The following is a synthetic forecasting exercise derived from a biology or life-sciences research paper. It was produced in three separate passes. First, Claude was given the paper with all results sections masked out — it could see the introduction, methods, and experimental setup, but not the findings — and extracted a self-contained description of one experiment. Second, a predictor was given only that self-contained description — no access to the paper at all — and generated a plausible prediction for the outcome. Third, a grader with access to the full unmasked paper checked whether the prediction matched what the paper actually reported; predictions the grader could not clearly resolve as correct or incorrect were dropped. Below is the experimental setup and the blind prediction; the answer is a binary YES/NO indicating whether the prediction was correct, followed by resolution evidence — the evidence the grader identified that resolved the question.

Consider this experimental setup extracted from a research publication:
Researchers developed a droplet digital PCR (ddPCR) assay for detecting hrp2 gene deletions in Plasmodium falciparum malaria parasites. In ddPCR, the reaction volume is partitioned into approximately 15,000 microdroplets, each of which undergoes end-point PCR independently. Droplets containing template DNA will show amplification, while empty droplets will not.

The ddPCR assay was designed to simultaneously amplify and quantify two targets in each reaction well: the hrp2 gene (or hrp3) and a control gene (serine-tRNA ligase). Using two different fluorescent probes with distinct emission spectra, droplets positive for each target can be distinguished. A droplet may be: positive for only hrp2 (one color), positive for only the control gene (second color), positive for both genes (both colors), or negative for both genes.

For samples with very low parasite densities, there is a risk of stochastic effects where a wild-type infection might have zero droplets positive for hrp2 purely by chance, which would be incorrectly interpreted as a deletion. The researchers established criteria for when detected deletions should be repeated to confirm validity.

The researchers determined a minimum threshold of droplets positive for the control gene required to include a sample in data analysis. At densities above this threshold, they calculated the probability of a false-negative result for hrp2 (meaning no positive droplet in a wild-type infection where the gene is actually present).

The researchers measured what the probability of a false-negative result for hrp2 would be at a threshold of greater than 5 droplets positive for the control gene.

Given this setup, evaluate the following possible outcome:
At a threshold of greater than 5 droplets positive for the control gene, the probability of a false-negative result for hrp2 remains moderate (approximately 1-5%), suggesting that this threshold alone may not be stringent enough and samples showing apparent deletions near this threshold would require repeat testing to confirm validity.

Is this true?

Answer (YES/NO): NO